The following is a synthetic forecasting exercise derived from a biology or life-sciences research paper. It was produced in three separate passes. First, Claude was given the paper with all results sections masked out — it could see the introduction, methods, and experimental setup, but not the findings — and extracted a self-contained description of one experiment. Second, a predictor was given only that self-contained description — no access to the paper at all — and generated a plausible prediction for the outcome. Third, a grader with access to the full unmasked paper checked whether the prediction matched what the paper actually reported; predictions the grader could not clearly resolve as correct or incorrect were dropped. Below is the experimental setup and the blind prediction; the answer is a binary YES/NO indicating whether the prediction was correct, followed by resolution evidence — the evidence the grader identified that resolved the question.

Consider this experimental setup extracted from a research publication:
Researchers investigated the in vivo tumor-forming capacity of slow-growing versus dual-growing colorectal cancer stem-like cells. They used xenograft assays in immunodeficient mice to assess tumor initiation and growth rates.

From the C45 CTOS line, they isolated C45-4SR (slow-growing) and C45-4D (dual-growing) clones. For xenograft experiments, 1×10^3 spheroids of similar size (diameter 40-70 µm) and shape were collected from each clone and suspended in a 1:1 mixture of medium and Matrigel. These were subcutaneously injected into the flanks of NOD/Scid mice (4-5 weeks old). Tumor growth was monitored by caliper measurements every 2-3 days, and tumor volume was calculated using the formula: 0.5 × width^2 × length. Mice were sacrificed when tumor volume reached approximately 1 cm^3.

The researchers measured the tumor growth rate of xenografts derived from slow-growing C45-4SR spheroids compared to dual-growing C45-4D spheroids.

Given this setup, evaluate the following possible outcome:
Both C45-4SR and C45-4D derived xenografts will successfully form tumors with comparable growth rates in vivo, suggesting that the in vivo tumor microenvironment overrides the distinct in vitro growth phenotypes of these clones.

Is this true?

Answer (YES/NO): NO